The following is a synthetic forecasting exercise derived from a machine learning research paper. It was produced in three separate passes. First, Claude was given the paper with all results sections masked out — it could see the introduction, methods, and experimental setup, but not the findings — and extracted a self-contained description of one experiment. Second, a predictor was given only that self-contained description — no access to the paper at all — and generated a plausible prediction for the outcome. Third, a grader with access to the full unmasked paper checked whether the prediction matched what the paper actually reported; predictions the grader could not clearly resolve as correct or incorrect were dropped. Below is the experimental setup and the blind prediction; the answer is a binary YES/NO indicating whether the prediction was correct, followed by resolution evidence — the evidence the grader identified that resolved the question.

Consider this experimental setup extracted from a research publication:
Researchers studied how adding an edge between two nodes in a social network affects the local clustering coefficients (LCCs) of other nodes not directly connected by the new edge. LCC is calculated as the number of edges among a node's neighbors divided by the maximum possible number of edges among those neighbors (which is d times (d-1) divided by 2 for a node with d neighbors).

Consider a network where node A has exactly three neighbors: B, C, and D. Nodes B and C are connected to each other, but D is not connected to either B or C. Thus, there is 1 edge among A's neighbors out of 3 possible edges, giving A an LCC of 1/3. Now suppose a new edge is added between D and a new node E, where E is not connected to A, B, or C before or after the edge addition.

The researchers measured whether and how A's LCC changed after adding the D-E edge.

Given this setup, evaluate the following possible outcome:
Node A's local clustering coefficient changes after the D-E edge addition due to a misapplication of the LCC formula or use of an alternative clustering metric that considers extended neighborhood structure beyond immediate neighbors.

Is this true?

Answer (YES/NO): NO